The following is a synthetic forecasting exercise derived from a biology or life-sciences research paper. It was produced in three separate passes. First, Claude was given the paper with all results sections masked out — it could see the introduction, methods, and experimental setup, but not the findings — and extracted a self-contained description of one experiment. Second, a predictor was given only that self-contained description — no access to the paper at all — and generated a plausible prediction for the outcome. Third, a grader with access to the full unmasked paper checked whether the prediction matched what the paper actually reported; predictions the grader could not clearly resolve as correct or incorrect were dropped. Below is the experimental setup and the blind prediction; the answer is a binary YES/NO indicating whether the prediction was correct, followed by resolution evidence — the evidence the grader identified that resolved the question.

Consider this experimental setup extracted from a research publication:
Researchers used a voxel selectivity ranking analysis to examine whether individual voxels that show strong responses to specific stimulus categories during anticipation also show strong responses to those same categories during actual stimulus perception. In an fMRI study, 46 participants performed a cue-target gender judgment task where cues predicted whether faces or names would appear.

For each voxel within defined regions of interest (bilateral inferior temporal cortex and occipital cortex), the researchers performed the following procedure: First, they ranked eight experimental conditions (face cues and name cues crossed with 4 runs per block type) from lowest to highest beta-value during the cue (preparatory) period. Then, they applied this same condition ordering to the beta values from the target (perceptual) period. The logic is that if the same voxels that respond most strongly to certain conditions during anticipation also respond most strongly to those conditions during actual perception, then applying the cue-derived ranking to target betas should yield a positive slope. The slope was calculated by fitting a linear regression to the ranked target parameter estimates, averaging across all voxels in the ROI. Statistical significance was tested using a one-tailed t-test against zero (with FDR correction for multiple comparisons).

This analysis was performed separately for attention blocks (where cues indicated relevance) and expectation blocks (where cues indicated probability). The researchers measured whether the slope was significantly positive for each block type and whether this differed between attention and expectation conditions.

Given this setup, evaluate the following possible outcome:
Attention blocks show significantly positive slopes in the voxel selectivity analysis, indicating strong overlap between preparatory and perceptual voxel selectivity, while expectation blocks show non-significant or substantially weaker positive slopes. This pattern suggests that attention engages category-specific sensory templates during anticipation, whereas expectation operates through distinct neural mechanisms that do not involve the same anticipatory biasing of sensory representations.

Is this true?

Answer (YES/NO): NO